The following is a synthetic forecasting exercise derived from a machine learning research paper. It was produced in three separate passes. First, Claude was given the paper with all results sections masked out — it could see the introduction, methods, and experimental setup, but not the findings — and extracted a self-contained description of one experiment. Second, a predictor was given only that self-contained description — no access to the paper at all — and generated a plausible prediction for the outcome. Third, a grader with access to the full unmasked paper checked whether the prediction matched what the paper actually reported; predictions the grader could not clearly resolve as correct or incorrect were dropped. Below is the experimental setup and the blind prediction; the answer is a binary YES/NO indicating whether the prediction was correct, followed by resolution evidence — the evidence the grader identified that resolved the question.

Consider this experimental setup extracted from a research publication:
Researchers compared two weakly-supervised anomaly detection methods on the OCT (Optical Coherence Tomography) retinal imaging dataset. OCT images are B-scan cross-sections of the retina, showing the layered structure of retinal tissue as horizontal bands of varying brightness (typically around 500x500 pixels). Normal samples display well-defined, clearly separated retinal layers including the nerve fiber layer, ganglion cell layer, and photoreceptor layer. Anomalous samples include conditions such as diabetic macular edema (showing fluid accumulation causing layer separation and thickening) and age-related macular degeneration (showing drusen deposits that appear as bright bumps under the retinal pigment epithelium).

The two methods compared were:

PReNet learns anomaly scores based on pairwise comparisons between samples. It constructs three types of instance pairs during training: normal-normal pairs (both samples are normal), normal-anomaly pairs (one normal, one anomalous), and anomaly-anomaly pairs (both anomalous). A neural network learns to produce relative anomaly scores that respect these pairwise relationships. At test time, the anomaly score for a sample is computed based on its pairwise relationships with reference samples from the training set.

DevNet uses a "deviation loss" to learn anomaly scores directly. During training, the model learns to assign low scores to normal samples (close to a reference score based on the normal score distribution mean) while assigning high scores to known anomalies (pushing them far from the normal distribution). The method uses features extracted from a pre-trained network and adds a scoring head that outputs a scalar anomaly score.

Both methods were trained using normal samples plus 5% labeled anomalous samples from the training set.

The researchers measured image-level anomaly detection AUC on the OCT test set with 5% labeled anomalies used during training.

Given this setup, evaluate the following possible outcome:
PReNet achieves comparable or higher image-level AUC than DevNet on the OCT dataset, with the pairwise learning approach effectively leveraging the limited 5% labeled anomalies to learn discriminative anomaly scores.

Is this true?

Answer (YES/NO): NO